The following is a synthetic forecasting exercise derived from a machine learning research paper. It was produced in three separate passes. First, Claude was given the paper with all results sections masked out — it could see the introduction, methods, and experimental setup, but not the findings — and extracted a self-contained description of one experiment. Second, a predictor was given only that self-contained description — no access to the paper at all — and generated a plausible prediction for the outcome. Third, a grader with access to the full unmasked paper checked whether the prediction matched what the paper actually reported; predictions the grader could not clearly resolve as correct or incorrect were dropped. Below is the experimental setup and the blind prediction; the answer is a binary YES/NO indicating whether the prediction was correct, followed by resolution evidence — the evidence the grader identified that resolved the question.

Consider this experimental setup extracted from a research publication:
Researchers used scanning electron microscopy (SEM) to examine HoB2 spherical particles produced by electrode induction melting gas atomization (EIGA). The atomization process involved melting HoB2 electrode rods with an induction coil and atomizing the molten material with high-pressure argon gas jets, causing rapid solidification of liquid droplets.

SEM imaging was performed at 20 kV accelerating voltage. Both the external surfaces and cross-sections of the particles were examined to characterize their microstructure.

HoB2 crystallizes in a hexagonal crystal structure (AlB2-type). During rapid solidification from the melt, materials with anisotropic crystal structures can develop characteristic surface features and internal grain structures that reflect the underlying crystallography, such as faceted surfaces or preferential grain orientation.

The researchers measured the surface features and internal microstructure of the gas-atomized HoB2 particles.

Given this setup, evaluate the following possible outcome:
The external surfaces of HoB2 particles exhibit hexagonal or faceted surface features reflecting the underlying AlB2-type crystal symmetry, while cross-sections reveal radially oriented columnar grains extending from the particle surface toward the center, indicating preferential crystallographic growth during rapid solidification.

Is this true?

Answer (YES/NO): NO